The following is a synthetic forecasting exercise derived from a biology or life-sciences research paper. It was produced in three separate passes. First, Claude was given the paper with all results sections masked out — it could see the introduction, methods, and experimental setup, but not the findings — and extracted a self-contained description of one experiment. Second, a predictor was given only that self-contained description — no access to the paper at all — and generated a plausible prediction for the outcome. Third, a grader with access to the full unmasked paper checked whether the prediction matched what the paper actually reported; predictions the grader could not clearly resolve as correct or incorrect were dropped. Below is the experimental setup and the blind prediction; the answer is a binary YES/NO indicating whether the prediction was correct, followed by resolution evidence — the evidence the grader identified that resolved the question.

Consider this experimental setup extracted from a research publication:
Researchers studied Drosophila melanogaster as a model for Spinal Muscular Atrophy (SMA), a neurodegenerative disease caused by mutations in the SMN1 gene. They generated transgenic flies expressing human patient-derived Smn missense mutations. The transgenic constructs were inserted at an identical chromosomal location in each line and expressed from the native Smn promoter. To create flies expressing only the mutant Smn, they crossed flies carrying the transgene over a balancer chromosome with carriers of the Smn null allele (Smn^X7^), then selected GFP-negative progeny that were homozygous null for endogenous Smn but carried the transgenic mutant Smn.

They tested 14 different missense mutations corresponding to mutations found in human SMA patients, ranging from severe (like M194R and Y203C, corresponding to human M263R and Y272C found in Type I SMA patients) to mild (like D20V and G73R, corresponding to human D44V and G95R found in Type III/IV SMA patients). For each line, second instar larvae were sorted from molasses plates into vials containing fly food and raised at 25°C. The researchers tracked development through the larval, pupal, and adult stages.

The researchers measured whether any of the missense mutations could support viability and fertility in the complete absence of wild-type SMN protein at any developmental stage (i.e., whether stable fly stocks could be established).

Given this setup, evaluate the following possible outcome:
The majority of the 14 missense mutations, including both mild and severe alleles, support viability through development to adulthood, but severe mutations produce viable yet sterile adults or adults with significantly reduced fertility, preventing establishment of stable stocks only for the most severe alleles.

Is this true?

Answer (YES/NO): NO